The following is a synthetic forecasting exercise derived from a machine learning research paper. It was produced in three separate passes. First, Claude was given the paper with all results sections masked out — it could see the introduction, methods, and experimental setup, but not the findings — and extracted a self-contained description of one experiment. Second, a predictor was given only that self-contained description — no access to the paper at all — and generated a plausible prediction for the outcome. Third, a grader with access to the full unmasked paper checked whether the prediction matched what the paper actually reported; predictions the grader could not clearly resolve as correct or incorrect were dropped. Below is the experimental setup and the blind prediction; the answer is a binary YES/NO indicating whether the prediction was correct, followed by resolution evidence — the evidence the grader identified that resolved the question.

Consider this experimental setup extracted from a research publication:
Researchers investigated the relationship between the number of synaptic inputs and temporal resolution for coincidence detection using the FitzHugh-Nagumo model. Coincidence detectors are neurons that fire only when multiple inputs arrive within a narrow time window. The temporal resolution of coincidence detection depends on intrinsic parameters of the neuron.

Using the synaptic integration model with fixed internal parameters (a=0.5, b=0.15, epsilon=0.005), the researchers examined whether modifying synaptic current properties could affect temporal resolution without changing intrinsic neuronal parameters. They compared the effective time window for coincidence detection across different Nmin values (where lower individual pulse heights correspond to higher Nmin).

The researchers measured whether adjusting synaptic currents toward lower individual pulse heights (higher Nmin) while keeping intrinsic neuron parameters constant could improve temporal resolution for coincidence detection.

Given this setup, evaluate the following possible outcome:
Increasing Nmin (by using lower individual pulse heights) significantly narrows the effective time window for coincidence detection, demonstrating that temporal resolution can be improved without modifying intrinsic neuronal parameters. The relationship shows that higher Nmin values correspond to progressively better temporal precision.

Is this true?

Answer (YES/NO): YES